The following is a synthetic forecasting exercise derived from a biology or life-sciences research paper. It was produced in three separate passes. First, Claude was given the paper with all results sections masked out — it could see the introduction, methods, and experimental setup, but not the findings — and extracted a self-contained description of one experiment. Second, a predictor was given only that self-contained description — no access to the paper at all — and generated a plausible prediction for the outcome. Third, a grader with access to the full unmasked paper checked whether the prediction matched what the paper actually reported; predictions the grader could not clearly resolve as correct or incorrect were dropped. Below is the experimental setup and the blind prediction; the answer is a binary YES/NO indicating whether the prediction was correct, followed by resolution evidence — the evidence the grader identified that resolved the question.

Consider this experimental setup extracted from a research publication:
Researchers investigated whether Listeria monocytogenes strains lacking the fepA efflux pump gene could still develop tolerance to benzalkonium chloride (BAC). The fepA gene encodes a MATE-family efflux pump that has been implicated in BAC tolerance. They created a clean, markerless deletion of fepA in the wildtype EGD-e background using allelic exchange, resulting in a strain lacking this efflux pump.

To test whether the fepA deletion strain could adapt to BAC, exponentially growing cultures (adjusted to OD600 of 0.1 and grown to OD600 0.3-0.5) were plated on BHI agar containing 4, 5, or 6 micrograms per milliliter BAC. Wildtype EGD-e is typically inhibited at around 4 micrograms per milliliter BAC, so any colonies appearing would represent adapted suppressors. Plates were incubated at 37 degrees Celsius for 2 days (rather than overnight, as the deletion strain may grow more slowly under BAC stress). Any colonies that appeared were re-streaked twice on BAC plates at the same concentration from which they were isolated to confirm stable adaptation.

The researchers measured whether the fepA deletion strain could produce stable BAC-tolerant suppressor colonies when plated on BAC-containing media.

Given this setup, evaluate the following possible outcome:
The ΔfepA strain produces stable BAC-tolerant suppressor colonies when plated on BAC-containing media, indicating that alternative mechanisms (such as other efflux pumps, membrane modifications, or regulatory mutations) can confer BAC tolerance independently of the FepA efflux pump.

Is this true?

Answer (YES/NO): YES